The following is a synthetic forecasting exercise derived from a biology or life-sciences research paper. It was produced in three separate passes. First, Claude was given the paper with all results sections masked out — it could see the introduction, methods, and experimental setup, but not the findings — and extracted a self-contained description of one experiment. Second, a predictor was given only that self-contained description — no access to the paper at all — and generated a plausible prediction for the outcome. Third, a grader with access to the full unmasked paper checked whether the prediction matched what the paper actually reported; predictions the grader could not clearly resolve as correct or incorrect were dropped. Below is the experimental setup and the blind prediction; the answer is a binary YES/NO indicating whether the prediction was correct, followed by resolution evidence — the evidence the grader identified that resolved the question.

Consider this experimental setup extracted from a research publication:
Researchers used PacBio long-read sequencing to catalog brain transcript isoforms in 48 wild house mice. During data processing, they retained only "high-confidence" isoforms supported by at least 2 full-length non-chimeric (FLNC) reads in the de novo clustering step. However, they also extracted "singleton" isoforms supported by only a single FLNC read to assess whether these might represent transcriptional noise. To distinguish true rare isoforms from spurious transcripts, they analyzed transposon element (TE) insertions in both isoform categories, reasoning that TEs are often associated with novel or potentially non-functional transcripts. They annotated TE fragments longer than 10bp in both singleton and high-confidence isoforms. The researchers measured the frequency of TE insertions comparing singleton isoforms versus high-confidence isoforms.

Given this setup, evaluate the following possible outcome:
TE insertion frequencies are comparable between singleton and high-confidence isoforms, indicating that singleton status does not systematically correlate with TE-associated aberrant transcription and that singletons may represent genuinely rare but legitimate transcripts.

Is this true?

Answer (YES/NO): NO